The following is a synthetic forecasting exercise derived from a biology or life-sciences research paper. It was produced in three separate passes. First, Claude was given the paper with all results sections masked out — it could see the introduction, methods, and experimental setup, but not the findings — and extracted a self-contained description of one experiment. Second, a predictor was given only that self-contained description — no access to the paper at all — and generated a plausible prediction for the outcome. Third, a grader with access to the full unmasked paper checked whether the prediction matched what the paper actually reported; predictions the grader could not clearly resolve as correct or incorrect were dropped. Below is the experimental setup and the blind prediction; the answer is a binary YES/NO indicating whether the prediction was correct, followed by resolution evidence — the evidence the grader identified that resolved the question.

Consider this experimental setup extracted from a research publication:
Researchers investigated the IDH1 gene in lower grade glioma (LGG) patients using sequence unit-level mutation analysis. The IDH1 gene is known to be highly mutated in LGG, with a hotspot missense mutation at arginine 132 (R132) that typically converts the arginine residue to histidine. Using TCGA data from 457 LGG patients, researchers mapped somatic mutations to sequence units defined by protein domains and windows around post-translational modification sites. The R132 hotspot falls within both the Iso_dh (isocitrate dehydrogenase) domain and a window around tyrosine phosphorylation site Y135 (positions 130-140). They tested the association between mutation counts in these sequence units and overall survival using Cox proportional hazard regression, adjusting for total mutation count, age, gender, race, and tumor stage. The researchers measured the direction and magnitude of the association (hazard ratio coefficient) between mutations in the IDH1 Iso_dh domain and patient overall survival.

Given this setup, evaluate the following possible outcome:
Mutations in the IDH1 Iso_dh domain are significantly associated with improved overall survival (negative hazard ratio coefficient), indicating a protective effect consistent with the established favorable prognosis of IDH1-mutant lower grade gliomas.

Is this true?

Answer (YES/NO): YES